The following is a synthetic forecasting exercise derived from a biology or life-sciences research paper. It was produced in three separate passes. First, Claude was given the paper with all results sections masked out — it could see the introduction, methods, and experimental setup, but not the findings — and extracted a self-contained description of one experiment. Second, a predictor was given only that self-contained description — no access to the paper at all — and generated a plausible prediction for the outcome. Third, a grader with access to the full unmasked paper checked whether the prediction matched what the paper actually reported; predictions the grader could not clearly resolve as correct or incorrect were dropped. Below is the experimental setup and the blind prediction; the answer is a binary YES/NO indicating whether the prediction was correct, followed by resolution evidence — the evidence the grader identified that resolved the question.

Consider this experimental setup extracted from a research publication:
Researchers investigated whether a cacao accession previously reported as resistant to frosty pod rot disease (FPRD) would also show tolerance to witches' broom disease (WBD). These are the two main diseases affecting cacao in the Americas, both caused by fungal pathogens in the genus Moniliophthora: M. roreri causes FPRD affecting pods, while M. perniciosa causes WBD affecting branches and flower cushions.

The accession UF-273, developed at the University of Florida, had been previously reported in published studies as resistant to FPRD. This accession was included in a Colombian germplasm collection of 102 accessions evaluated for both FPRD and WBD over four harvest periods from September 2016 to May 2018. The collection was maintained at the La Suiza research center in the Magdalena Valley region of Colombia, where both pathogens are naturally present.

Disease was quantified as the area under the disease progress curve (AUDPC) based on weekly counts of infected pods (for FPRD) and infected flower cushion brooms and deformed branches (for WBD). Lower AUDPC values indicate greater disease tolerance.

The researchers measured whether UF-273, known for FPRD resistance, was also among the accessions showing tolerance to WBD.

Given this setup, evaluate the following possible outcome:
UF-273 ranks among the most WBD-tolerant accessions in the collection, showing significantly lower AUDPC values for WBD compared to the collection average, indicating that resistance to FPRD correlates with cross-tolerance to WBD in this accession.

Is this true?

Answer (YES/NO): YES